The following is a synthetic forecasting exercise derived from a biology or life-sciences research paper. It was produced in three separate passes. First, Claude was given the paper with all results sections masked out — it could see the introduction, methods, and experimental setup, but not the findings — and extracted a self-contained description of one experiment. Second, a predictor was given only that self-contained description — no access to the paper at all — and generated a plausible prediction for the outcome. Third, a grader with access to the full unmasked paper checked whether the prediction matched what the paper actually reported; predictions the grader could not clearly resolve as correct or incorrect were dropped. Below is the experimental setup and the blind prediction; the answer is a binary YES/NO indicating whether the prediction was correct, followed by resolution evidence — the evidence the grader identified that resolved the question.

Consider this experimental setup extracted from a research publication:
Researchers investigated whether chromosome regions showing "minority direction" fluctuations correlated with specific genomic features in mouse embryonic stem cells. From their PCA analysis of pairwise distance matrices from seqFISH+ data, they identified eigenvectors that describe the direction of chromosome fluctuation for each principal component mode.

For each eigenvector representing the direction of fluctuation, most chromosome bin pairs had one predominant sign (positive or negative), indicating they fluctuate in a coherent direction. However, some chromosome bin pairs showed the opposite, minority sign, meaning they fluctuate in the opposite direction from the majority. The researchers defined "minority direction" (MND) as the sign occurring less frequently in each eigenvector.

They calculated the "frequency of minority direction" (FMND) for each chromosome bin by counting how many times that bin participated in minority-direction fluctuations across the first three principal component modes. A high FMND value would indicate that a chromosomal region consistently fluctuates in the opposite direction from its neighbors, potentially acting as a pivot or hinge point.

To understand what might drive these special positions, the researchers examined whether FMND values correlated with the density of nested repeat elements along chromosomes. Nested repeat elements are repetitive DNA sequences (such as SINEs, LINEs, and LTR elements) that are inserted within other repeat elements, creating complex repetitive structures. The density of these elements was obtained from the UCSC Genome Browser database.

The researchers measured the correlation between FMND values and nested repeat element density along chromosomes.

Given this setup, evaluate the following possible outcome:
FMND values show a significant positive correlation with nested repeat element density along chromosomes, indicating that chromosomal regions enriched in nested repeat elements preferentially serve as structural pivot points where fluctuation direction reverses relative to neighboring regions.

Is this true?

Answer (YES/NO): NO